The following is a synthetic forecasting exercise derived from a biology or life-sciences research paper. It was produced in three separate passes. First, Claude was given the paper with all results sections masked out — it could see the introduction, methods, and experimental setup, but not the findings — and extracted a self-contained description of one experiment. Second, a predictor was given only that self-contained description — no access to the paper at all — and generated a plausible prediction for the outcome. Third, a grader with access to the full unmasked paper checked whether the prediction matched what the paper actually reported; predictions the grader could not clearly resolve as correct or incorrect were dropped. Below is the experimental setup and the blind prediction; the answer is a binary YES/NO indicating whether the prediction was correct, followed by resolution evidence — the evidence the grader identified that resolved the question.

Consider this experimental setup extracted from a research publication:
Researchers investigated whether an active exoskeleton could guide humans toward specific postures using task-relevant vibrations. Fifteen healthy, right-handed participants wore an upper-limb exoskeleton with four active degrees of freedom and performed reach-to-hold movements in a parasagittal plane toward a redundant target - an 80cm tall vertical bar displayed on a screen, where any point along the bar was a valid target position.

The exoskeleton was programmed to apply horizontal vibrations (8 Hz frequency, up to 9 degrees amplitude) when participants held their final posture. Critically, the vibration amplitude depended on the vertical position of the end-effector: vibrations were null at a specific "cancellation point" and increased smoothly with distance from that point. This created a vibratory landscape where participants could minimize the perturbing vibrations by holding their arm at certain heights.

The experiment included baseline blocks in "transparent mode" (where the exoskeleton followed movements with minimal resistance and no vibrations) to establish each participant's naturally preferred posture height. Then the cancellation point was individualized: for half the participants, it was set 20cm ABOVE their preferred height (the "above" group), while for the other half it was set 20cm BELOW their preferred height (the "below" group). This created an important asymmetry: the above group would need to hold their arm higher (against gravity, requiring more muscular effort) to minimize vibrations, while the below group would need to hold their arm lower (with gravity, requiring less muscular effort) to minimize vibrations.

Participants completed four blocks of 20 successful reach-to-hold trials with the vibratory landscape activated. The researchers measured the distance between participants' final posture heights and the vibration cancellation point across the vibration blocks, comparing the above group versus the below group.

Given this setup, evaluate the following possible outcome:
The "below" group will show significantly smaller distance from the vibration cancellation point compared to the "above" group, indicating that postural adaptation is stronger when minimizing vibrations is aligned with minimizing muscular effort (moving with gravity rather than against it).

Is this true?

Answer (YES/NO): NO